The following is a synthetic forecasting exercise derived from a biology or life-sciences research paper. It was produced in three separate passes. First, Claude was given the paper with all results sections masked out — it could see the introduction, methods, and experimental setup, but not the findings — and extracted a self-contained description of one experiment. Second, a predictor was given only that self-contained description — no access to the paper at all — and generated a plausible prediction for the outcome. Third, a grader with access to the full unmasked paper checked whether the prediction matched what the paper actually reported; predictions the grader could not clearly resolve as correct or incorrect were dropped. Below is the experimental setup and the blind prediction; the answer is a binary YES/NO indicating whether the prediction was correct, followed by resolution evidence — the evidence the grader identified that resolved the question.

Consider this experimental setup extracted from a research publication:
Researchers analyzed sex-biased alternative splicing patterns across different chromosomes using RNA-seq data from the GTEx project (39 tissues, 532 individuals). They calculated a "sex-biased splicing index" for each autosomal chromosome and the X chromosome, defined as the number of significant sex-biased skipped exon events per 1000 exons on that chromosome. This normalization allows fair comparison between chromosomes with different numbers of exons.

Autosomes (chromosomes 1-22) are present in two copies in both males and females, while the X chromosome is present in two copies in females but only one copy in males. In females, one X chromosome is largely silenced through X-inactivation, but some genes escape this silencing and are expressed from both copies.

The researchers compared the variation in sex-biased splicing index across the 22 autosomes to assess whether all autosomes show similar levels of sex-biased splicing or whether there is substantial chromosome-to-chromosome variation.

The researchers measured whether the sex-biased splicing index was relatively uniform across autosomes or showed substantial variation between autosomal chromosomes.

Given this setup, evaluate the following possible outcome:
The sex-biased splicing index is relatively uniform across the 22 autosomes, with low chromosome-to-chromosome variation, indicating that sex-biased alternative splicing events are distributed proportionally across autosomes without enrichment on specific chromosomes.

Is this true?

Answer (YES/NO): NO